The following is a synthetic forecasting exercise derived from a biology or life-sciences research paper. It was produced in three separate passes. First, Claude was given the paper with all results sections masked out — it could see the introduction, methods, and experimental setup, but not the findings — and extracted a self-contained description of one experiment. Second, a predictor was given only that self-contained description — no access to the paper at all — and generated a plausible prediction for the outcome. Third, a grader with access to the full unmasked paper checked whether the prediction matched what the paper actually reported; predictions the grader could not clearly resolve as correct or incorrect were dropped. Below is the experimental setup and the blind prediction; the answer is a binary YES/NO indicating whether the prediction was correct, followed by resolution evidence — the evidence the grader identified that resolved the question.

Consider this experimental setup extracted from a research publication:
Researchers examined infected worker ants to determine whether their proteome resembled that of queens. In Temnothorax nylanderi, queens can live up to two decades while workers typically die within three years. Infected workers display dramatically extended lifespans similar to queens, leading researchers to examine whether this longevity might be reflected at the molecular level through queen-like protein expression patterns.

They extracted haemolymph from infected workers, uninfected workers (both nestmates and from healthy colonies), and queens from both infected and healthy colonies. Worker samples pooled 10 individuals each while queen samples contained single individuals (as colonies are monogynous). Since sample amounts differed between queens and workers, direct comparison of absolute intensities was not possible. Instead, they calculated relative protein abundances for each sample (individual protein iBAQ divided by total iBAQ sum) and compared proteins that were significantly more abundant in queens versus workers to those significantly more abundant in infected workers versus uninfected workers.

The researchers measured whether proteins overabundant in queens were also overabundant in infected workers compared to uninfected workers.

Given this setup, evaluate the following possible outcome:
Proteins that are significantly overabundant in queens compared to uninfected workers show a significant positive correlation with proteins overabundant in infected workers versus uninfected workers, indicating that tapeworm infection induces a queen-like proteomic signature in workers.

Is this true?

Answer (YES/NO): YES